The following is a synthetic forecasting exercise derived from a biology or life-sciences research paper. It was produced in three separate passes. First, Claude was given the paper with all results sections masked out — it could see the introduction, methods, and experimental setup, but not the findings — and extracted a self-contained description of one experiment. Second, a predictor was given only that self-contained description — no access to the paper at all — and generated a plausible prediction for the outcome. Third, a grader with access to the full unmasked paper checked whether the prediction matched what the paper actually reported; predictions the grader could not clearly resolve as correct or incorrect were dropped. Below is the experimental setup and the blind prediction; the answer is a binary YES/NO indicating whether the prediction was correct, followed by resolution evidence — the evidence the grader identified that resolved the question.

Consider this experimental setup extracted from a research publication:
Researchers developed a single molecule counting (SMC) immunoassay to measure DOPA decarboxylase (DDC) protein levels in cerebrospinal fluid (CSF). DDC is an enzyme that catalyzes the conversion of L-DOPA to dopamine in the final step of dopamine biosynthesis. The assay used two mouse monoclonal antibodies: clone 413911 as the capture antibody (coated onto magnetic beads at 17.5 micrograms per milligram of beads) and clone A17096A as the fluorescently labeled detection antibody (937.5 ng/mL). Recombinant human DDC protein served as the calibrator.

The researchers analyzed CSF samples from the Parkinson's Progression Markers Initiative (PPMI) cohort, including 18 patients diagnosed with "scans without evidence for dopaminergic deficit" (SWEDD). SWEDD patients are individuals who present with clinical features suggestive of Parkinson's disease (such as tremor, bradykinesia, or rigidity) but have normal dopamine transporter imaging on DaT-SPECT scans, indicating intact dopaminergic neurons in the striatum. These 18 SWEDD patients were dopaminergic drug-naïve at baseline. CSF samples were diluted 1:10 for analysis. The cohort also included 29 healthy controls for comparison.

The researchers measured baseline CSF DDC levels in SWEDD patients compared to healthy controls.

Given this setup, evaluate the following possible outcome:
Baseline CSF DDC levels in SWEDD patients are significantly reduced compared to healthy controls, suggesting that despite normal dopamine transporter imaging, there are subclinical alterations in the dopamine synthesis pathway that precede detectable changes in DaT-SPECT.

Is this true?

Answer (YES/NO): NO